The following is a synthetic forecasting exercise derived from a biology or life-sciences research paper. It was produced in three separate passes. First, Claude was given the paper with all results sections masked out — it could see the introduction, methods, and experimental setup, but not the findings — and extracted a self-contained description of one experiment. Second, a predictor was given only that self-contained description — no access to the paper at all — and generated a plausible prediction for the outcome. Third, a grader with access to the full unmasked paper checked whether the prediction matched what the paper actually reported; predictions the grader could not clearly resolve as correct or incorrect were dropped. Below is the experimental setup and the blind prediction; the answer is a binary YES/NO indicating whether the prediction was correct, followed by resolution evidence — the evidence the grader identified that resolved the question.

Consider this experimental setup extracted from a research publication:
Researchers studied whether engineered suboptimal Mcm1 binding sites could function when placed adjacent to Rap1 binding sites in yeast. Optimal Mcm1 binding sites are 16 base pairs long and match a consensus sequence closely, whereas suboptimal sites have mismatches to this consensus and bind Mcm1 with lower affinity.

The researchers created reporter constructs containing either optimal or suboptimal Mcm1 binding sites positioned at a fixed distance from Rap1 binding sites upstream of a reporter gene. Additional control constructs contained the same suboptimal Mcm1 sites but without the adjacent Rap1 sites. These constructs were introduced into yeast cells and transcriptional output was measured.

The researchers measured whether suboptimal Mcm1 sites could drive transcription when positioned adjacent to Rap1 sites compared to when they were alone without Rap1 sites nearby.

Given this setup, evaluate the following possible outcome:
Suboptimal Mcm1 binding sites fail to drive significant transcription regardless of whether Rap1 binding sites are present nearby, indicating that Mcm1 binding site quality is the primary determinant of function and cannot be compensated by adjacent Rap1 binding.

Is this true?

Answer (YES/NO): NO